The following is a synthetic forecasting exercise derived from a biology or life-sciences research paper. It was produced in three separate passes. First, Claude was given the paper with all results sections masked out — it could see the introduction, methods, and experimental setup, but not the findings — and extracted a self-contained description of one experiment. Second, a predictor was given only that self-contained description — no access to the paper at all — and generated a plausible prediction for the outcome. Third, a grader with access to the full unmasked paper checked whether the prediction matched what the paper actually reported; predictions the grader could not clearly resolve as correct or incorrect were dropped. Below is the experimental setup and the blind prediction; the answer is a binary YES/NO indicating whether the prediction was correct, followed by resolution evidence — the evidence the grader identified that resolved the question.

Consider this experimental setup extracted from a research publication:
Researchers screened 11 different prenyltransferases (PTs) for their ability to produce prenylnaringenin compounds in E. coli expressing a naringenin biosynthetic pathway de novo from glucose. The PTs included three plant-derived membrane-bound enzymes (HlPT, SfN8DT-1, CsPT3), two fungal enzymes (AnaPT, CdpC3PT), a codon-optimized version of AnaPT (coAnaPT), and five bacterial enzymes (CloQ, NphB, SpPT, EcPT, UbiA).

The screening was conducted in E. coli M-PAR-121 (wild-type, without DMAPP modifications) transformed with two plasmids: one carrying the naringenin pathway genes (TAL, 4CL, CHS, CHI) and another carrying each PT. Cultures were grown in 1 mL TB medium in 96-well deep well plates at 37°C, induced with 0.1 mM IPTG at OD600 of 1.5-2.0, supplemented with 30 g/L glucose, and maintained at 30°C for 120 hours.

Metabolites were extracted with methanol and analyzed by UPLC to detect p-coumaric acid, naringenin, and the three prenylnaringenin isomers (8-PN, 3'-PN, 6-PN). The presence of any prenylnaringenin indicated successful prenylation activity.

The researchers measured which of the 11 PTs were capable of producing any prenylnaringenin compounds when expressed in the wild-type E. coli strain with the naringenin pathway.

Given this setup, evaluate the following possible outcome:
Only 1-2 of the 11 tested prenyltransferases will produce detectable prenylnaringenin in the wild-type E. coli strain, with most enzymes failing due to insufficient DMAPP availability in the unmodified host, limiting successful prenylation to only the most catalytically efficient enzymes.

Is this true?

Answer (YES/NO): NO